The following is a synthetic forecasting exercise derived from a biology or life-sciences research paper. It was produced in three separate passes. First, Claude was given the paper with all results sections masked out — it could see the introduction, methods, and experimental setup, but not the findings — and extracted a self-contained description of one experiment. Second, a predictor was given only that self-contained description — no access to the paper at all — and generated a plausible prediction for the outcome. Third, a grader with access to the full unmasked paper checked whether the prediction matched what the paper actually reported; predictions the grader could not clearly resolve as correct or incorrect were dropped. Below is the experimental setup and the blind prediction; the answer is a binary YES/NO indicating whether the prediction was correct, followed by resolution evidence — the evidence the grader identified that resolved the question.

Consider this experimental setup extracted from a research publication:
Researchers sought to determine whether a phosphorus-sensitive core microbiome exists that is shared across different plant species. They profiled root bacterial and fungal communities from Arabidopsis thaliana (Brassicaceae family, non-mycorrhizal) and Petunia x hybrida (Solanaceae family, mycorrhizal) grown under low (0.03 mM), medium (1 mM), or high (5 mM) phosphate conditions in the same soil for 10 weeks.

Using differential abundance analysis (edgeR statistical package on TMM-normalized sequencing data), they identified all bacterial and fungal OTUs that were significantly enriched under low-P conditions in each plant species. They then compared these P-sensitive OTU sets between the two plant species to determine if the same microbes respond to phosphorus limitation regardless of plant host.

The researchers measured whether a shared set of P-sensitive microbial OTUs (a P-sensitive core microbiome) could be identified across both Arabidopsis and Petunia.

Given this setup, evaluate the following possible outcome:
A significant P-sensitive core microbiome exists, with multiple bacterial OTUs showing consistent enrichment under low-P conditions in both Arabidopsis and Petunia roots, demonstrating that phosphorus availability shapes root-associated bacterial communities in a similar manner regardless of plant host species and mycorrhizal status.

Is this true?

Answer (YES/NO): NO